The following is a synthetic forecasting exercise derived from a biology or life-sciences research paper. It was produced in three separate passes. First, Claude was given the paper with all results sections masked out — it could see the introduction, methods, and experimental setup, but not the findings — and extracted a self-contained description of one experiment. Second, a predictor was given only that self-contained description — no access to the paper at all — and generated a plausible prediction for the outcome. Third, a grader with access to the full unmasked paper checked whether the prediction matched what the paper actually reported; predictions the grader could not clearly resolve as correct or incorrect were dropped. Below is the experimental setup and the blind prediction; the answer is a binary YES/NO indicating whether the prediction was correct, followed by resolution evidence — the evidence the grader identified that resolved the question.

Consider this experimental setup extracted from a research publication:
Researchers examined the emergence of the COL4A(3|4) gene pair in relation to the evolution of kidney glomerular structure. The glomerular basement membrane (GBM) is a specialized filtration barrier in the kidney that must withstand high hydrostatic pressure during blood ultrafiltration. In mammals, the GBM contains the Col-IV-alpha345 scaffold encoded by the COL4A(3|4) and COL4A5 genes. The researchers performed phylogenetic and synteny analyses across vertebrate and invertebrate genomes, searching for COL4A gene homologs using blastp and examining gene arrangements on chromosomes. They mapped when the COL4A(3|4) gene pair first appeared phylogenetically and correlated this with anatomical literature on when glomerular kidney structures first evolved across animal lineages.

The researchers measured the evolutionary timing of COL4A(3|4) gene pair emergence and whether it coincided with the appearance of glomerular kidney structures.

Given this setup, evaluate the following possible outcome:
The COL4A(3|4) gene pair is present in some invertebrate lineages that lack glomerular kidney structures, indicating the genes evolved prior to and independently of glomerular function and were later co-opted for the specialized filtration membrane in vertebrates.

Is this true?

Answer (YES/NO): NO